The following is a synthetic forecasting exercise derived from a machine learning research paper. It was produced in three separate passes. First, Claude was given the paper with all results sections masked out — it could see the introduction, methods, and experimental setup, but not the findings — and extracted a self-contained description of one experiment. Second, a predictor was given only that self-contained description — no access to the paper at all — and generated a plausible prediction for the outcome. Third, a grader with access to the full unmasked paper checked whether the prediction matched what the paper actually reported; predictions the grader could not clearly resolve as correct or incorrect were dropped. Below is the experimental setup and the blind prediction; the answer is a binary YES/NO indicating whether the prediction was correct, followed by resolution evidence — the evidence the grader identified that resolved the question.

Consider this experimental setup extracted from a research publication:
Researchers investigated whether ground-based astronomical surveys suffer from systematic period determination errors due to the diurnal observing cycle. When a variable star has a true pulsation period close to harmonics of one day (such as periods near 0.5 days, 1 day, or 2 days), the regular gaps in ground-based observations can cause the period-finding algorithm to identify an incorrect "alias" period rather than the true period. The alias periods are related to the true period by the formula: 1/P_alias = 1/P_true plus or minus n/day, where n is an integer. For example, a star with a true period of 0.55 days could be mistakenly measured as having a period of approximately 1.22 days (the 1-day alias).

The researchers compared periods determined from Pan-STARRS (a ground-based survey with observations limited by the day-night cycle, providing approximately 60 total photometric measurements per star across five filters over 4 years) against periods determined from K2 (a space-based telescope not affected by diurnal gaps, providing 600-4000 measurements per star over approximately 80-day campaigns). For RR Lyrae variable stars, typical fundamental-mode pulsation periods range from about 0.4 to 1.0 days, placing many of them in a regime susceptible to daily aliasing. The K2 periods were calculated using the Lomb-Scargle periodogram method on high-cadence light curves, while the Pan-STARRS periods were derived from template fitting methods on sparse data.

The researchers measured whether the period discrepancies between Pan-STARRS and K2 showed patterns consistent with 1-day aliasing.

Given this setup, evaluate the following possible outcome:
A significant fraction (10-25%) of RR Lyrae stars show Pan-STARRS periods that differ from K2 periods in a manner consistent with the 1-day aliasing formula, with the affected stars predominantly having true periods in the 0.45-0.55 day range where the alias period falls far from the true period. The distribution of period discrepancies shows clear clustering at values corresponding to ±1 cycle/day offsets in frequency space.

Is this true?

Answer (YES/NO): NO